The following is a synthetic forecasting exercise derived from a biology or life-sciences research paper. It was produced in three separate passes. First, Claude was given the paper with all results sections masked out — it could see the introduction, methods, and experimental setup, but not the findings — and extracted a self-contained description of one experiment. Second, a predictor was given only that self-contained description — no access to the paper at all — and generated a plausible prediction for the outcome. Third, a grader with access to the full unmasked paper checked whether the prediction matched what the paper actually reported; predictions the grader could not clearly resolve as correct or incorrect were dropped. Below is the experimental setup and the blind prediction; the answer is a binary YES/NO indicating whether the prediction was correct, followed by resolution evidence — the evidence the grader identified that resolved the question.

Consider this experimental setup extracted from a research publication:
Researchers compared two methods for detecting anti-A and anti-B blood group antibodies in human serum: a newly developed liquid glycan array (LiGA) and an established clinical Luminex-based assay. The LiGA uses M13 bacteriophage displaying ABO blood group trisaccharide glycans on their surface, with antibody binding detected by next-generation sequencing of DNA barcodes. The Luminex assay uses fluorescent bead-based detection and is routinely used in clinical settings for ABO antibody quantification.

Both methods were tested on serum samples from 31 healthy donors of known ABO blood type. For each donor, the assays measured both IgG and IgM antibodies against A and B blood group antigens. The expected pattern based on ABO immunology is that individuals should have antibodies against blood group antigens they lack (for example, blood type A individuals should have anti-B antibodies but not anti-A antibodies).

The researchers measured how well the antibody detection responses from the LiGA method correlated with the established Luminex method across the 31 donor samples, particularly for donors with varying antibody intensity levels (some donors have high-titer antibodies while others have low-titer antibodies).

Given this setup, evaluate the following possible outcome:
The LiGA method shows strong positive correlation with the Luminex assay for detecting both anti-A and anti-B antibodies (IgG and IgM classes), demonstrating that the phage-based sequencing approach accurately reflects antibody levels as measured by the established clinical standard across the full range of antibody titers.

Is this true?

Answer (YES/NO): NO